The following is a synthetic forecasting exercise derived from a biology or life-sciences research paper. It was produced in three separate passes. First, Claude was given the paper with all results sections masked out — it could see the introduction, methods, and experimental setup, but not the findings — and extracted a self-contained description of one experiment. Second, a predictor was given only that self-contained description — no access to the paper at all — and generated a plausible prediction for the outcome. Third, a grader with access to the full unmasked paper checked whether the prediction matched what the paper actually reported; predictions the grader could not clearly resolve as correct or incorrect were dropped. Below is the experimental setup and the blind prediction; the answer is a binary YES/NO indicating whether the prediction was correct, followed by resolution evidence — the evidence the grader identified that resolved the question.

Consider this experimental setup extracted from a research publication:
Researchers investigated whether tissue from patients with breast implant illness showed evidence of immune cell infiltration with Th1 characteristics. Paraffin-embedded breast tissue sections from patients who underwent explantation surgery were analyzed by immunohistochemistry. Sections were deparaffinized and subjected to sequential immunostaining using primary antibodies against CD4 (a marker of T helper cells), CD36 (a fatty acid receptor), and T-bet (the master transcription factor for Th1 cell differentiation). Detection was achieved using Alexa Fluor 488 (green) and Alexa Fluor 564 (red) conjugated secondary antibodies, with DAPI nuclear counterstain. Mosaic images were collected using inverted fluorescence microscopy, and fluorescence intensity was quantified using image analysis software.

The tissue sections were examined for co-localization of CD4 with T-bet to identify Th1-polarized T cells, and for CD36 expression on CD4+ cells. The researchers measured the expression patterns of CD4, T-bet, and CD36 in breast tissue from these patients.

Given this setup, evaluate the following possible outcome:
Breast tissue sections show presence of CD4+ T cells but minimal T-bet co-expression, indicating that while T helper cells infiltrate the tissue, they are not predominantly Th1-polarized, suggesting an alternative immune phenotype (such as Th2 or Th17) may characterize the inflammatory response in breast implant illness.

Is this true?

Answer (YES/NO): NO